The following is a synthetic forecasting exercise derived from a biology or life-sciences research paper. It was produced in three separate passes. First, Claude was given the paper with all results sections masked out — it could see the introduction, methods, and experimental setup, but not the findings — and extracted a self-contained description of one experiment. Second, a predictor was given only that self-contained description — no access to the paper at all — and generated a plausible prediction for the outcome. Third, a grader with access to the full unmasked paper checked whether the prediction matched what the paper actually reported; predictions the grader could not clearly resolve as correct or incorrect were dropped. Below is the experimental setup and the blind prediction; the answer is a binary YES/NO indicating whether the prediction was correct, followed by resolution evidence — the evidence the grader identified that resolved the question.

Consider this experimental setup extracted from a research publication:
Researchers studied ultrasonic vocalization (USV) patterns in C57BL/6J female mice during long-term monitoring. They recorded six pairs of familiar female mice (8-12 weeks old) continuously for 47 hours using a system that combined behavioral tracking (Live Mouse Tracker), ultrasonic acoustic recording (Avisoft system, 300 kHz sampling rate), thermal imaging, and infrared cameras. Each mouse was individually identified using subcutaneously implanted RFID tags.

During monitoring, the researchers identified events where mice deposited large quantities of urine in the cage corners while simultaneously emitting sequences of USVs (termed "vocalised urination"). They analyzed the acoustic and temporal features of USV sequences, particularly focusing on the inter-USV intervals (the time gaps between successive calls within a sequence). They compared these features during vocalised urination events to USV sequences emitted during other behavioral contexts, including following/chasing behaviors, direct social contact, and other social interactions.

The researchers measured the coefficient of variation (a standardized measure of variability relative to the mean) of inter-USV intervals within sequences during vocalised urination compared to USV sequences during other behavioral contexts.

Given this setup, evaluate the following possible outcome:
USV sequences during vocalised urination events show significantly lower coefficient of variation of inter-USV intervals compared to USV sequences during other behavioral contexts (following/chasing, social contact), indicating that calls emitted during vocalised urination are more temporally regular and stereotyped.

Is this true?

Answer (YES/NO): NO